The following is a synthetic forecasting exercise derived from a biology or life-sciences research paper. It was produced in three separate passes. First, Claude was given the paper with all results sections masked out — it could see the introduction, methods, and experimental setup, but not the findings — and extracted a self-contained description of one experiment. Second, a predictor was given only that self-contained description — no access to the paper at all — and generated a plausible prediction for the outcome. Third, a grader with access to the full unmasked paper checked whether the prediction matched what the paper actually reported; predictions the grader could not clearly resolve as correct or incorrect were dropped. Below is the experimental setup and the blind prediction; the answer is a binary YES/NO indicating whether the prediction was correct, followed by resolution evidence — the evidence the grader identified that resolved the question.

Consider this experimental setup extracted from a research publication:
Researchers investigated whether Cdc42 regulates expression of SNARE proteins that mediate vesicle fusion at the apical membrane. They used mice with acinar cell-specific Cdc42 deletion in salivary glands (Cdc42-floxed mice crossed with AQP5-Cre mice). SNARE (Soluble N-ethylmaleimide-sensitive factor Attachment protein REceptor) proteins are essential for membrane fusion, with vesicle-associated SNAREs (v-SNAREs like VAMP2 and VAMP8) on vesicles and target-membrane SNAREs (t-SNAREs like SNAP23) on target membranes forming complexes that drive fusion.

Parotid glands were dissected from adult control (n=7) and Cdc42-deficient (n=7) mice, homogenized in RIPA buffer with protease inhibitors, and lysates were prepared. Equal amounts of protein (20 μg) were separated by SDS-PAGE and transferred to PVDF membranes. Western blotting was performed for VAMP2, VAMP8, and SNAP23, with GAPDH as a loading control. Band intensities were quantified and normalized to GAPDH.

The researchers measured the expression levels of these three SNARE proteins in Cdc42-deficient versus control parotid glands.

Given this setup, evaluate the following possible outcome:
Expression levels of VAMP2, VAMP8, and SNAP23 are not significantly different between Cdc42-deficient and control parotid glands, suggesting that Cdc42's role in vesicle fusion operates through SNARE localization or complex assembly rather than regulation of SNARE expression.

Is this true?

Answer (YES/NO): NO